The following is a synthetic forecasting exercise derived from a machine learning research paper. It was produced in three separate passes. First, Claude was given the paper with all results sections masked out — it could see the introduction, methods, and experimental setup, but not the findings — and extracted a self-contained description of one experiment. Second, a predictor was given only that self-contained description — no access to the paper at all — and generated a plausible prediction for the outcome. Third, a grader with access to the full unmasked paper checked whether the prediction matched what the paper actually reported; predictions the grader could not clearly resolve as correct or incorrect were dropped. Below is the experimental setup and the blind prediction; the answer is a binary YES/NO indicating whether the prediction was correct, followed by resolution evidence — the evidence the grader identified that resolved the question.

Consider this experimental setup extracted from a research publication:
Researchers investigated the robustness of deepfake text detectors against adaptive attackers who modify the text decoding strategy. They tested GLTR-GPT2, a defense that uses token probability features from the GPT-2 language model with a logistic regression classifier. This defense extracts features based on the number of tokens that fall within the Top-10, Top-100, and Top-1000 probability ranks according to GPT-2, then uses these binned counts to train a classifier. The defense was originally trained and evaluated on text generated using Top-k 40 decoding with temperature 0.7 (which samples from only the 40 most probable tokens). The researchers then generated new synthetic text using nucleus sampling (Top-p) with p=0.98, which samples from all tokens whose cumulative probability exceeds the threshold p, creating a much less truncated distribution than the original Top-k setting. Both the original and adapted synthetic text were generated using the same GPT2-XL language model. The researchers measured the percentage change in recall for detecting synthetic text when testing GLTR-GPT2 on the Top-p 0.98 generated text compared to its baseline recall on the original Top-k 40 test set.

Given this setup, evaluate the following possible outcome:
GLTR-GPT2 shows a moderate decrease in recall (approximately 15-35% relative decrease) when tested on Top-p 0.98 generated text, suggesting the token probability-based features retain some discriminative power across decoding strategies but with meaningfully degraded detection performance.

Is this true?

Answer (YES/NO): NO